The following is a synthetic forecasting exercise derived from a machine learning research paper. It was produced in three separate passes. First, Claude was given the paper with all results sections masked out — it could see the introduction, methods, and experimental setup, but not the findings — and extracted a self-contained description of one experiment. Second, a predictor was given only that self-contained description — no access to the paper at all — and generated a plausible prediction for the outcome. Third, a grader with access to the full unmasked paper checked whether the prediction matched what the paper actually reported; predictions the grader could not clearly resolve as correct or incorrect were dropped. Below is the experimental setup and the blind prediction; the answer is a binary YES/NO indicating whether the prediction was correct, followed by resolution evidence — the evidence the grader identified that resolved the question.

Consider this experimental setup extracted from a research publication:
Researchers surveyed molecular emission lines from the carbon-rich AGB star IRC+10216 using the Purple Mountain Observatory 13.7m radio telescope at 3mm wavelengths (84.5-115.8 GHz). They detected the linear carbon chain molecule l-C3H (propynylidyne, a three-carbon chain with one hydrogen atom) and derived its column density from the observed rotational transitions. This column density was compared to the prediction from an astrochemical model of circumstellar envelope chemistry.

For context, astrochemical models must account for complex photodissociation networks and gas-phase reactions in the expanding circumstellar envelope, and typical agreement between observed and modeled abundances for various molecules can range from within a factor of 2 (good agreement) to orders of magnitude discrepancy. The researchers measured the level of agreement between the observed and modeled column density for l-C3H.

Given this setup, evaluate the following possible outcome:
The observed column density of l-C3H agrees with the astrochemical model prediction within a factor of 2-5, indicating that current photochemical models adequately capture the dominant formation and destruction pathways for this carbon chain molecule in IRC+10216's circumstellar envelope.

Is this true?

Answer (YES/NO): YES